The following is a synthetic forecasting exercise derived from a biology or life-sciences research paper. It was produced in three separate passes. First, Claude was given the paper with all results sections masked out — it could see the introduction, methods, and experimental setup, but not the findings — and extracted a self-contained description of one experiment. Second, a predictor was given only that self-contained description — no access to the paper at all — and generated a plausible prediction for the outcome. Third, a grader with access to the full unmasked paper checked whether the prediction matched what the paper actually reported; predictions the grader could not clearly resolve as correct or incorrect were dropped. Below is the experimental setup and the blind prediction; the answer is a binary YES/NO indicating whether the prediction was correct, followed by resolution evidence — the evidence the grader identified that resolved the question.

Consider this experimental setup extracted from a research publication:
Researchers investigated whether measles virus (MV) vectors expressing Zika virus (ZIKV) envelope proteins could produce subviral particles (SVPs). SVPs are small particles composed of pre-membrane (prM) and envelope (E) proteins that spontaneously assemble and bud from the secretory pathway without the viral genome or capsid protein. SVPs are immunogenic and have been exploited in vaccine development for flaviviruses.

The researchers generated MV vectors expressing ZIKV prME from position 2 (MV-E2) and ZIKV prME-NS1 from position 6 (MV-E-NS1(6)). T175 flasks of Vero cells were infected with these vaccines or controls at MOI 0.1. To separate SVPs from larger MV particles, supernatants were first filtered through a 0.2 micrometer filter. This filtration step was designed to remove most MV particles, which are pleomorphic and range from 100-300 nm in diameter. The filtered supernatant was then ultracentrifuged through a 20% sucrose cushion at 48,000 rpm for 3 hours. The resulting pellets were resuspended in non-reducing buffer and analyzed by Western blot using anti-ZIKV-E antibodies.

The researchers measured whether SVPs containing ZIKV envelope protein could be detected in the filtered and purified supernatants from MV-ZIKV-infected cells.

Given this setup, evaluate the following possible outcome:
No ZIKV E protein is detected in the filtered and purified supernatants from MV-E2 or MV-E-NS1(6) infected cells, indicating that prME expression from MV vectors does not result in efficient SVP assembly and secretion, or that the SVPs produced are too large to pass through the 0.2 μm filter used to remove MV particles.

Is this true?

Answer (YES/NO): NO